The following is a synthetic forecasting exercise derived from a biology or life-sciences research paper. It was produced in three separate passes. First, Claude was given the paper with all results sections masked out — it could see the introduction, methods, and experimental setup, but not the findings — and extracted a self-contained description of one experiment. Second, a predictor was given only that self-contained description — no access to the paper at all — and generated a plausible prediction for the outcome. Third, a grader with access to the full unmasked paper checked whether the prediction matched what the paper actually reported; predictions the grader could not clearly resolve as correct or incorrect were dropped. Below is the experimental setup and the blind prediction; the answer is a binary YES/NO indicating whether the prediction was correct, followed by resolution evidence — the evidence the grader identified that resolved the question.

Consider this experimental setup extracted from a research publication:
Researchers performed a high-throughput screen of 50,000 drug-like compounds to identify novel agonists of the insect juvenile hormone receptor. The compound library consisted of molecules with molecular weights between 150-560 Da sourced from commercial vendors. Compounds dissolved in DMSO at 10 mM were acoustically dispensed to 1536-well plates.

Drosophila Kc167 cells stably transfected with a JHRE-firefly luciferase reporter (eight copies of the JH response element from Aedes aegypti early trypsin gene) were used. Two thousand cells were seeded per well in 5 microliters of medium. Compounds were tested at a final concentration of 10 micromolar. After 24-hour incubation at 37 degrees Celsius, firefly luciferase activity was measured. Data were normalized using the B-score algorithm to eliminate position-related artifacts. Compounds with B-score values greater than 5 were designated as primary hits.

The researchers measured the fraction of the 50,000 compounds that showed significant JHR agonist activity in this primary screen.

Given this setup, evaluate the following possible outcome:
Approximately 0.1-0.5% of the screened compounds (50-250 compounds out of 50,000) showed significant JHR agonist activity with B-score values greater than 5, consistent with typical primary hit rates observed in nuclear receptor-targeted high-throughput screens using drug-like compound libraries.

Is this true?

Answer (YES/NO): YES